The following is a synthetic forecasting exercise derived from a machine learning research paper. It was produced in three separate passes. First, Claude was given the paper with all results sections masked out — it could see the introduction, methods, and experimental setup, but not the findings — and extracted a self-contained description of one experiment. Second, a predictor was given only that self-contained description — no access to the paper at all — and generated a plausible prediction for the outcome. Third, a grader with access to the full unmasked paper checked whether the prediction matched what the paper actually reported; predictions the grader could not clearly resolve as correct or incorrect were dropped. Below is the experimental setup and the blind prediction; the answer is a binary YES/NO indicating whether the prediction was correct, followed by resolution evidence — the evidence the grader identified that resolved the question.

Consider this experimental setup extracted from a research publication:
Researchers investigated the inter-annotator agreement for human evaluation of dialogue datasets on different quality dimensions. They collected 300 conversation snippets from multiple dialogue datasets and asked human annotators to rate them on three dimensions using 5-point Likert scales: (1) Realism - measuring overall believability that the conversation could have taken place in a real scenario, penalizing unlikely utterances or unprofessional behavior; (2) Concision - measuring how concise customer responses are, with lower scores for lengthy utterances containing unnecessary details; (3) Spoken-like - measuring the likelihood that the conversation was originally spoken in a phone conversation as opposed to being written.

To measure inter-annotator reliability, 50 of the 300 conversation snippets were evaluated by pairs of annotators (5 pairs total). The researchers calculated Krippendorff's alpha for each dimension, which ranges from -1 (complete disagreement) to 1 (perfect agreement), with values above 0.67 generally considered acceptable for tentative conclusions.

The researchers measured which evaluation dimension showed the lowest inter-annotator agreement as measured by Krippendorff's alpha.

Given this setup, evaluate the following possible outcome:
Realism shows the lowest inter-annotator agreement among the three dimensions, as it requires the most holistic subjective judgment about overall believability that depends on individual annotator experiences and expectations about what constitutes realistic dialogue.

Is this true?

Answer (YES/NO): NO